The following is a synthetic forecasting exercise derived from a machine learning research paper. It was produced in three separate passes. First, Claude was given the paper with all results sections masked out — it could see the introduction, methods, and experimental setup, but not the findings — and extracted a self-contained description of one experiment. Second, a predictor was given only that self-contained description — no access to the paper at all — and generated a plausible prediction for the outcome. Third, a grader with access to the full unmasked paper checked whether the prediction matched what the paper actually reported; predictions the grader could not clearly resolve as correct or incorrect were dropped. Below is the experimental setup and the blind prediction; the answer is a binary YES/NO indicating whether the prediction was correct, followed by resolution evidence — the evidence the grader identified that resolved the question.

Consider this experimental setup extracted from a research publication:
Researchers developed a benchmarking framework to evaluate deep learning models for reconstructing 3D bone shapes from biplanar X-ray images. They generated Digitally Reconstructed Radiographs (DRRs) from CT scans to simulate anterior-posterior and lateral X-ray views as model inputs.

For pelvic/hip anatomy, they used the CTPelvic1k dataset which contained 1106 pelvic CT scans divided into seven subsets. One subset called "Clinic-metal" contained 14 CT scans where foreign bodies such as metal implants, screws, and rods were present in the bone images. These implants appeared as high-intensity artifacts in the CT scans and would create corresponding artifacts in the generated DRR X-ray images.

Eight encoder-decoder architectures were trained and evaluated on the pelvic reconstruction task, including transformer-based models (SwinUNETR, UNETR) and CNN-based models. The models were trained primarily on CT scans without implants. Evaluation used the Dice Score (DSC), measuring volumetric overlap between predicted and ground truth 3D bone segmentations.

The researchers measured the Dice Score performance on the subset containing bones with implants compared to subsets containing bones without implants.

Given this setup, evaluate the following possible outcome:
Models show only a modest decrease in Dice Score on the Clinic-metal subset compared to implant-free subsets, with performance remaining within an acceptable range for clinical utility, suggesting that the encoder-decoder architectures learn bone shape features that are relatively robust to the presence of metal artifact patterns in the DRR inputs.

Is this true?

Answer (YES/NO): NO